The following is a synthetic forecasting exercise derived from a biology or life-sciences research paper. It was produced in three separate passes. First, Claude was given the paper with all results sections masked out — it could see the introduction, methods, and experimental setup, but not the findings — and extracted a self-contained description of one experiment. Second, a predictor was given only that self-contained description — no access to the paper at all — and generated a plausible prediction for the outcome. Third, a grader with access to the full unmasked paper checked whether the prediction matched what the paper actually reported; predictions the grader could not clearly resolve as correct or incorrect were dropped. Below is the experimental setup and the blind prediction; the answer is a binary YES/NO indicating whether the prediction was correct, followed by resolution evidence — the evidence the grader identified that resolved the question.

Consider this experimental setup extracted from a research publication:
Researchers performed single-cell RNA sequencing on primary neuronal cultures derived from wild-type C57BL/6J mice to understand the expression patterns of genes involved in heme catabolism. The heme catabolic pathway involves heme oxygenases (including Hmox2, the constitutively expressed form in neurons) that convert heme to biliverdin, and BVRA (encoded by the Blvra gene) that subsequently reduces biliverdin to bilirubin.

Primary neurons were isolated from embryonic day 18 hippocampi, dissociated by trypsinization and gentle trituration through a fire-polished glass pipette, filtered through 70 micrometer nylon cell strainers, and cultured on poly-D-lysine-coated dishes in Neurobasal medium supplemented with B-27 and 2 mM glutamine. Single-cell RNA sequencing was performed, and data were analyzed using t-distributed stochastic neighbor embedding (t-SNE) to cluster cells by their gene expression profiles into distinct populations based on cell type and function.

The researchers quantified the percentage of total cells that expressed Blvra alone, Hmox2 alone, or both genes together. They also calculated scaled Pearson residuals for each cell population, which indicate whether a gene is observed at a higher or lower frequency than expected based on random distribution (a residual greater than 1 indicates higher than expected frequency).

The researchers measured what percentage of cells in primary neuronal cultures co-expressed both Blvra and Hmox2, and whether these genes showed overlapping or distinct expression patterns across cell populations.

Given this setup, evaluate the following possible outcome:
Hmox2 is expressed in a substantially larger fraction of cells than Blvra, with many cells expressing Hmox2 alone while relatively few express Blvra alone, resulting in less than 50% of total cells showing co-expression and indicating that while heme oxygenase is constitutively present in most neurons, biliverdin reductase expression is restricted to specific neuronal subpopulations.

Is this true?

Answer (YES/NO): NO